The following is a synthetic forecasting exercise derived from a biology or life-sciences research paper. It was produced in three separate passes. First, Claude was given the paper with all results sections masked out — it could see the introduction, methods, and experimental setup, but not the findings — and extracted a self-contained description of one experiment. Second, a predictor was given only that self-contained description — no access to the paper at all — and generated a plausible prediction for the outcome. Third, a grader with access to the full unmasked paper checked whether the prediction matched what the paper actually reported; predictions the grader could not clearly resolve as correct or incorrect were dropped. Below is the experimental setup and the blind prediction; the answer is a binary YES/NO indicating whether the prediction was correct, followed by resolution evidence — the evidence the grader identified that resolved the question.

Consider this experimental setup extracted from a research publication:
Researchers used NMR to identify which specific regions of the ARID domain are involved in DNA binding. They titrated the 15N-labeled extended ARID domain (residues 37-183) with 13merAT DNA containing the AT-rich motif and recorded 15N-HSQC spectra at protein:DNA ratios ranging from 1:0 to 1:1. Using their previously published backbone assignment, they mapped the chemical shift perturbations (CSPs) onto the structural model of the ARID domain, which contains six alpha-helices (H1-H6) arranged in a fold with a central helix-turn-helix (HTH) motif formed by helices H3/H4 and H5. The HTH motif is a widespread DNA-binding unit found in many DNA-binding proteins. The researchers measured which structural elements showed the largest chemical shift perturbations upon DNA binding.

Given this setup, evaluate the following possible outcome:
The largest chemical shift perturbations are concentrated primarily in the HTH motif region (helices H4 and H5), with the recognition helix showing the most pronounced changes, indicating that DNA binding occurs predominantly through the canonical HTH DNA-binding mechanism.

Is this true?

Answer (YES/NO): NO